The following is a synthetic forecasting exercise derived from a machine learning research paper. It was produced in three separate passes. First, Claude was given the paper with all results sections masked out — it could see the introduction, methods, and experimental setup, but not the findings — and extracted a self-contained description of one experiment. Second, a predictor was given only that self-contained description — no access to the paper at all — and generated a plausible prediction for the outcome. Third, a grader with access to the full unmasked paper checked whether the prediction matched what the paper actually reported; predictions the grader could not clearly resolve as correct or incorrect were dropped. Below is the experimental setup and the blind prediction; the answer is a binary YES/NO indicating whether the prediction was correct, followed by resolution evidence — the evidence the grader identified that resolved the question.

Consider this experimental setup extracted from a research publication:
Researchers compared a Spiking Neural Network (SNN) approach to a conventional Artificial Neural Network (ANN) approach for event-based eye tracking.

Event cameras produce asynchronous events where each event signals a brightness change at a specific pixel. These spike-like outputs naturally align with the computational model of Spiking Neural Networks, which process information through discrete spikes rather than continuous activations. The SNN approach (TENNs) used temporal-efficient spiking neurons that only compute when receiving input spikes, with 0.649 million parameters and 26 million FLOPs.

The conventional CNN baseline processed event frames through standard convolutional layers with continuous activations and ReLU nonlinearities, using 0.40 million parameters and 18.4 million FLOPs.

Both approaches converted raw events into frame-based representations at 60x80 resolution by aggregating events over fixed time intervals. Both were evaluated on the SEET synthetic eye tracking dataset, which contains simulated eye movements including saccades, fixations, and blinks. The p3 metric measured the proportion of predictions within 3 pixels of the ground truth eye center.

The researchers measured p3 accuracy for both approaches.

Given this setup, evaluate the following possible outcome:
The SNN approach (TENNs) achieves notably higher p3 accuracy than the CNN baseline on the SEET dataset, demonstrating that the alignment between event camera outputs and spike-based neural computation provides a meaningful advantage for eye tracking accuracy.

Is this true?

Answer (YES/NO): YES